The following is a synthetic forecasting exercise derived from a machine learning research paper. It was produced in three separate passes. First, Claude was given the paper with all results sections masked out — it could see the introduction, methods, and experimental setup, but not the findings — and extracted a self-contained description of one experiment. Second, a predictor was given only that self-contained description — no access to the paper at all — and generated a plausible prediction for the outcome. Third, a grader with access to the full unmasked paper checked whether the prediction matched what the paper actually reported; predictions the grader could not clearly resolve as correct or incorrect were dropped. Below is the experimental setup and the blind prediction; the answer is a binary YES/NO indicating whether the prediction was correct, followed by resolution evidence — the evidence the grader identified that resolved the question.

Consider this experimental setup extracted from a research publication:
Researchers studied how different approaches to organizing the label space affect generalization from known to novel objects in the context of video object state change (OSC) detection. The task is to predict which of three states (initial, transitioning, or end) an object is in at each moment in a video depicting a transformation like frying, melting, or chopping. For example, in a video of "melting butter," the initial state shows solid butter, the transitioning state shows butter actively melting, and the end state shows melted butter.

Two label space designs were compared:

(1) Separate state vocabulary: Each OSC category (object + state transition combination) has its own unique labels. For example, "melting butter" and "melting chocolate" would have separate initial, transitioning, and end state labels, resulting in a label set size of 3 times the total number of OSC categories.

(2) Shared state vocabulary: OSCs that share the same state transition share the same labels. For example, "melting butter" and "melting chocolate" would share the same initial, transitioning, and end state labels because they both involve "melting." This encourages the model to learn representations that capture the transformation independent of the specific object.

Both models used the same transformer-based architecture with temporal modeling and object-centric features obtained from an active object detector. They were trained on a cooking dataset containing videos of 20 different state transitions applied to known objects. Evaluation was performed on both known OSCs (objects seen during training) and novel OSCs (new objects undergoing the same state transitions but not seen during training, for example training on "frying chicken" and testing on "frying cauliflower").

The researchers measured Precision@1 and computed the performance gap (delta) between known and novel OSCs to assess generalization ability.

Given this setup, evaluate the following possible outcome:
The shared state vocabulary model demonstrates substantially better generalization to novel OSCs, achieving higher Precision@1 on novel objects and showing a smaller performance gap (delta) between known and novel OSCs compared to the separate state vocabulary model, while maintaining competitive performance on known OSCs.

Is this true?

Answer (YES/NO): YES